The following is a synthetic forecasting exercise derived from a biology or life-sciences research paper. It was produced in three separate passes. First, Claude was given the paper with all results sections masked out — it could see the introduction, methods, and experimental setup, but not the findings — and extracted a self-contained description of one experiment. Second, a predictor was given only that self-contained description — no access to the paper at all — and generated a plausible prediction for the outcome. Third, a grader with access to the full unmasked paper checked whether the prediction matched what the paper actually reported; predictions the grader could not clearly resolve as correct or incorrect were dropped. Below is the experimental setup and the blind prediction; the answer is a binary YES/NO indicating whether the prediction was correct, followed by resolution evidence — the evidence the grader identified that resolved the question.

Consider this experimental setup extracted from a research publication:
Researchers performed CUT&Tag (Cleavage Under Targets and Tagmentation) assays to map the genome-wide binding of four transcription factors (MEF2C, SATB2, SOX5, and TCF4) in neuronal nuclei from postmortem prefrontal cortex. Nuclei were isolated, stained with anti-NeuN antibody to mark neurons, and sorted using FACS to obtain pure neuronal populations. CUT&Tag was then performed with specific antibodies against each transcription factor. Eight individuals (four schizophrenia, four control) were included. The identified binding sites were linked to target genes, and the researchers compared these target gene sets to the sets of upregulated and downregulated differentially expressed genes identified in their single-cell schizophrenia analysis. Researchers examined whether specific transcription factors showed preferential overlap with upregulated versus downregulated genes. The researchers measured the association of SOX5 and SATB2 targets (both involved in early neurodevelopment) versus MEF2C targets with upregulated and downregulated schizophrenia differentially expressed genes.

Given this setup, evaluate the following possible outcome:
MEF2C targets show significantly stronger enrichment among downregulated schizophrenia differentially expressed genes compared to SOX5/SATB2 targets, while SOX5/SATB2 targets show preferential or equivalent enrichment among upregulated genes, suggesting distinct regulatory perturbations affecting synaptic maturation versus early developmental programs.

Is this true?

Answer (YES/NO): YES